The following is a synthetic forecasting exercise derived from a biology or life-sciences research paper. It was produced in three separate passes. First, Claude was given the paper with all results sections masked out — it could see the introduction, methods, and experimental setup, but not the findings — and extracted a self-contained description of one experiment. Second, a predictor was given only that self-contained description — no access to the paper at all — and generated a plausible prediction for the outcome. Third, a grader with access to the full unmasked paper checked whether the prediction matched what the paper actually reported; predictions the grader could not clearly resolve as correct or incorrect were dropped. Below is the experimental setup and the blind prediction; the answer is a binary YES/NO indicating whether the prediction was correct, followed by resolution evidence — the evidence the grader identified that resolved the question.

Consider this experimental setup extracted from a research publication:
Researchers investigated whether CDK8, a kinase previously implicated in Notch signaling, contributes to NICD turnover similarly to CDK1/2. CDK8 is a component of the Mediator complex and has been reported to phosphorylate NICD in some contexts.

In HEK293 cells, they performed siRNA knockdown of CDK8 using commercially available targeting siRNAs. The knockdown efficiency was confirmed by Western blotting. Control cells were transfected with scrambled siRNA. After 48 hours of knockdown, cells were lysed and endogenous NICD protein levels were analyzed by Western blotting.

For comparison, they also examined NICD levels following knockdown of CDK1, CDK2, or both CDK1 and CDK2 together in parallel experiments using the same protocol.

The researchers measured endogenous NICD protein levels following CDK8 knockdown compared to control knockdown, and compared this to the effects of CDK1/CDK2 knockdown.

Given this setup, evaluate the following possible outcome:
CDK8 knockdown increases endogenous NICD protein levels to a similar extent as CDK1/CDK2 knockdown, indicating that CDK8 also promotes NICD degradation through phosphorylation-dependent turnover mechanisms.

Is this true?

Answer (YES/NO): NO